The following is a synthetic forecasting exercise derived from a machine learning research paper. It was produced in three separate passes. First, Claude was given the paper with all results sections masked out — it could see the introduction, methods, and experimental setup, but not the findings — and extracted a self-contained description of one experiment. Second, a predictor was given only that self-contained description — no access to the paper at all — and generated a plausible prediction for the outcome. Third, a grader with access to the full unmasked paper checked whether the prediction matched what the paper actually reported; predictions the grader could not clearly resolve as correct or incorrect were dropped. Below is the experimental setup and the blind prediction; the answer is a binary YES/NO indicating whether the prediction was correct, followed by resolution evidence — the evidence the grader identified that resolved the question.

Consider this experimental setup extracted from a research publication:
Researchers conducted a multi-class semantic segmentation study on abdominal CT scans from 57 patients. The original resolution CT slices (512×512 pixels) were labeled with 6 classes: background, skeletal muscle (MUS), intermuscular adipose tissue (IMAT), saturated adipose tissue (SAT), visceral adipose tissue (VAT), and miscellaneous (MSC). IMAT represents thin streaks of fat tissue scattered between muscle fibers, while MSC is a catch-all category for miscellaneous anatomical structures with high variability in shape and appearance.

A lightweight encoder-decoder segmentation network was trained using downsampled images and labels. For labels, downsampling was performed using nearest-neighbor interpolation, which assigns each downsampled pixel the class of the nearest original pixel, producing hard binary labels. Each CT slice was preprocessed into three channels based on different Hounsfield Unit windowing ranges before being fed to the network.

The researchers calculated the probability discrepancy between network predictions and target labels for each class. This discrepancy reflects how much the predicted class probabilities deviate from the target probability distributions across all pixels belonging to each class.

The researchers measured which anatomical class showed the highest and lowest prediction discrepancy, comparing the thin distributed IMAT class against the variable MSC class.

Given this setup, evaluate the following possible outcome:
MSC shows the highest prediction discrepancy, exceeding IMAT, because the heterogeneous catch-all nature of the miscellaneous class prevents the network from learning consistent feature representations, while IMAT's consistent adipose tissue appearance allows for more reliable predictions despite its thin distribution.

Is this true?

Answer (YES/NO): YES